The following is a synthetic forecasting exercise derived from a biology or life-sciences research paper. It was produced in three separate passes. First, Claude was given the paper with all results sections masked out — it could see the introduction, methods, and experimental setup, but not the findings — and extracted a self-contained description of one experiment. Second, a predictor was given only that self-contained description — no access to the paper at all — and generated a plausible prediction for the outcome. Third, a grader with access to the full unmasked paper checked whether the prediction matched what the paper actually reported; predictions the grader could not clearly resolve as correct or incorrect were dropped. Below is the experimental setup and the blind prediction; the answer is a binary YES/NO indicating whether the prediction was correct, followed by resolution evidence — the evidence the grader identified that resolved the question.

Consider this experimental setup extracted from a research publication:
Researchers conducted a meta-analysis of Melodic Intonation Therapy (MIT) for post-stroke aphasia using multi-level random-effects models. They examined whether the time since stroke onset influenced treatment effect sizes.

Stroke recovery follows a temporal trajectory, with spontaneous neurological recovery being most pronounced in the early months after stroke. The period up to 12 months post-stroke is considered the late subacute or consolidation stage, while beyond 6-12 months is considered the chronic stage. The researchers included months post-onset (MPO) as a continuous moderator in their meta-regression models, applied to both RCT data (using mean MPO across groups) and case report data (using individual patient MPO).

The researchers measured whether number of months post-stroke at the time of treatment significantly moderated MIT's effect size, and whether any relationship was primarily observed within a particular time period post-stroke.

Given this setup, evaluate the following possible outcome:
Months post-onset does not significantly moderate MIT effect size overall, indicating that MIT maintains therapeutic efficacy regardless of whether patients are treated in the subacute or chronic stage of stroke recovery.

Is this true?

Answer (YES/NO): NO